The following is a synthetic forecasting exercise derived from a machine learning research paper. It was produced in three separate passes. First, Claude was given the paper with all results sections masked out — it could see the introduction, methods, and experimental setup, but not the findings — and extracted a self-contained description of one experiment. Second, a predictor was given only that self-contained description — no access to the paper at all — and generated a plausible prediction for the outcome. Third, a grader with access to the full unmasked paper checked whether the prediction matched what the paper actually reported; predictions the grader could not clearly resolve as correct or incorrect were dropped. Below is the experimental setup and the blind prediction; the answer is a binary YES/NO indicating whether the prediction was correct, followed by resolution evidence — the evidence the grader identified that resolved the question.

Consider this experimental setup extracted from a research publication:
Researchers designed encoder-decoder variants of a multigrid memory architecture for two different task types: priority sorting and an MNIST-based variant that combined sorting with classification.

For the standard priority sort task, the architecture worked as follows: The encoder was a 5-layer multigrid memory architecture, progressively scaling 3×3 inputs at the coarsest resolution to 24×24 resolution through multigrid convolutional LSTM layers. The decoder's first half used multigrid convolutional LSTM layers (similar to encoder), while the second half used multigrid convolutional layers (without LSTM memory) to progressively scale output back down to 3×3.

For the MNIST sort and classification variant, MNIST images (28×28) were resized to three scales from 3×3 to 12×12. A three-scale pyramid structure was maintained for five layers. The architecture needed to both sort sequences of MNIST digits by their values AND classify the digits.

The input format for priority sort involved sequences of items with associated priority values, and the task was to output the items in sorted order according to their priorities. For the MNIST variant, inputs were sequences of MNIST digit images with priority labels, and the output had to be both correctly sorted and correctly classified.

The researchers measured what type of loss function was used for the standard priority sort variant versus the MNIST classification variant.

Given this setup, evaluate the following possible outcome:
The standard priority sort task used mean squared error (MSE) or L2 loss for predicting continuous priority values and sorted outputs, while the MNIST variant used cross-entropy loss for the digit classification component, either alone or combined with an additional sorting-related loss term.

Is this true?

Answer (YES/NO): NO